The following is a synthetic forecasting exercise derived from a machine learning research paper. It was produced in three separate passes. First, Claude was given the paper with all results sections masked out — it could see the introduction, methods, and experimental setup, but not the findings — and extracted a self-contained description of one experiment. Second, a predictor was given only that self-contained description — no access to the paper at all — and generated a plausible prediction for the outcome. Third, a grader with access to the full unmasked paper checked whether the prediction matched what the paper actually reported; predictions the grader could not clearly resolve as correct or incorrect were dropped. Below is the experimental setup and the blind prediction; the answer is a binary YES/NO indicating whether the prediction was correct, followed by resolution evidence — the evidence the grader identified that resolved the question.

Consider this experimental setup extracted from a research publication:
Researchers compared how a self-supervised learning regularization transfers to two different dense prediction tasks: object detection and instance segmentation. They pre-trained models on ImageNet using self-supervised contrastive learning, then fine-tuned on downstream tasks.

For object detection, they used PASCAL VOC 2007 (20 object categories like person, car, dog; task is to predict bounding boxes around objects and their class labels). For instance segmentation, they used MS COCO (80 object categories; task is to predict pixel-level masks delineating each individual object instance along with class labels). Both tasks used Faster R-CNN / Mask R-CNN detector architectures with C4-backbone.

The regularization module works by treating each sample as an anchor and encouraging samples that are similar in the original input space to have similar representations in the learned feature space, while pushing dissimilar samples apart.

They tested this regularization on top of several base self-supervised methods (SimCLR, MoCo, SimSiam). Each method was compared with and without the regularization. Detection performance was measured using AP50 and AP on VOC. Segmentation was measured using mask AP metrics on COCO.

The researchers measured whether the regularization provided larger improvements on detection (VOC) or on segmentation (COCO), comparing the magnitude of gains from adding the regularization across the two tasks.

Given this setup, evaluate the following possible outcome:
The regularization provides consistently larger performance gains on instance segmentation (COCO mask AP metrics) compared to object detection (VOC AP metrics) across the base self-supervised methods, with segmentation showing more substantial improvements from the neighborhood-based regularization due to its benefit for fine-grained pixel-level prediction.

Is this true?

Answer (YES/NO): NO